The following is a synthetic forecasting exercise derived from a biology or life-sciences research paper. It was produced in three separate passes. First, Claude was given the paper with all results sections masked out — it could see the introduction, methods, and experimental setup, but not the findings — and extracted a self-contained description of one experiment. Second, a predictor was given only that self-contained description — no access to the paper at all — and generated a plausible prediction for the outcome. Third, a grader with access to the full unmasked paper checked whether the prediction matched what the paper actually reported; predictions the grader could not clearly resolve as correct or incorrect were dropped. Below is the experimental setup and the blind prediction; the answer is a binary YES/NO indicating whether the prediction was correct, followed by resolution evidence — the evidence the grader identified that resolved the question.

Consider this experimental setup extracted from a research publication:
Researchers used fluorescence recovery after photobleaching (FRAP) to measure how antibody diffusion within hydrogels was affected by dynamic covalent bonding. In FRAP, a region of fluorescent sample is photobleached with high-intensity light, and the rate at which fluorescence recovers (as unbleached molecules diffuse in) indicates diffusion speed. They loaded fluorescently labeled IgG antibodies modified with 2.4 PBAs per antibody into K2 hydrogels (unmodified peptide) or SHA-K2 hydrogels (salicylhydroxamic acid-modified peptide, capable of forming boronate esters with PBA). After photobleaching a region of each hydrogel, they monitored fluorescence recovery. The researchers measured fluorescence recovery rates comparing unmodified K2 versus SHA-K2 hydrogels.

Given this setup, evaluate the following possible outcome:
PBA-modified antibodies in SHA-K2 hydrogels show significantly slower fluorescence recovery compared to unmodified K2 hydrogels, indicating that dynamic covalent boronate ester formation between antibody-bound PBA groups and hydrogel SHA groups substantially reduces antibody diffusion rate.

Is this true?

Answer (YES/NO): YES